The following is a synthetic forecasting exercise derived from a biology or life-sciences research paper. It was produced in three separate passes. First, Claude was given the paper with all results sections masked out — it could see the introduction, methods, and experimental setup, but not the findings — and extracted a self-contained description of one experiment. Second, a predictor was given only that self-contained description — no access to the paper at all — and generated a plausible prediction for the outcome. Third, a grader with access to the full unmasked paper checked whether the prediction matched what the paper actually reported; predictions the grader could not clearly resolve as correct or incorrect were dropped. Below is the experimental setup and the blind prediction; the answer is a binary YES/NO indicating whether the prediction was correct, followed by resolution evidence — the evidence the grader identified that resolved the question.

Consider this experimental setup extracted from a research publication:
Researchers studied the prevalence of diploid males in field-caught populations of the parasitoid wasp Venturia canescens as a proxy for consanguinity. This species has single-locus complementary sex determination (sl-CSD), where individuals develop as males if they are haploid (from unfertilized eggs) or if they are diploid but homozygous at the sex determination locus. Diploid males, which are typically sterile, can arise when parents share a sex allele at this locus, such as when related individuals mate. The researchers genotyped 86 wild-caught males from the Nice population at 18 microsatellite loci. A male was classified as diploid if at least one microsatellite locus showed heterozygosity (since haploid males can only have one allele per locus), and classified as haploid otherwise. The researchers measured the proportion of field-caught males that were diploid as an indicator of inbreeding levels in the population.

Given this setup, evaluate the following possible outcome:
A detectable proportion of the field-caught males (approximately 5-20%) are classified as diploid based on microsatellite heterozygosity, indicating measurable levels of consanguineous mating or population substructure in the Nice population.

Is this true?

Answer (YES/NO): YES